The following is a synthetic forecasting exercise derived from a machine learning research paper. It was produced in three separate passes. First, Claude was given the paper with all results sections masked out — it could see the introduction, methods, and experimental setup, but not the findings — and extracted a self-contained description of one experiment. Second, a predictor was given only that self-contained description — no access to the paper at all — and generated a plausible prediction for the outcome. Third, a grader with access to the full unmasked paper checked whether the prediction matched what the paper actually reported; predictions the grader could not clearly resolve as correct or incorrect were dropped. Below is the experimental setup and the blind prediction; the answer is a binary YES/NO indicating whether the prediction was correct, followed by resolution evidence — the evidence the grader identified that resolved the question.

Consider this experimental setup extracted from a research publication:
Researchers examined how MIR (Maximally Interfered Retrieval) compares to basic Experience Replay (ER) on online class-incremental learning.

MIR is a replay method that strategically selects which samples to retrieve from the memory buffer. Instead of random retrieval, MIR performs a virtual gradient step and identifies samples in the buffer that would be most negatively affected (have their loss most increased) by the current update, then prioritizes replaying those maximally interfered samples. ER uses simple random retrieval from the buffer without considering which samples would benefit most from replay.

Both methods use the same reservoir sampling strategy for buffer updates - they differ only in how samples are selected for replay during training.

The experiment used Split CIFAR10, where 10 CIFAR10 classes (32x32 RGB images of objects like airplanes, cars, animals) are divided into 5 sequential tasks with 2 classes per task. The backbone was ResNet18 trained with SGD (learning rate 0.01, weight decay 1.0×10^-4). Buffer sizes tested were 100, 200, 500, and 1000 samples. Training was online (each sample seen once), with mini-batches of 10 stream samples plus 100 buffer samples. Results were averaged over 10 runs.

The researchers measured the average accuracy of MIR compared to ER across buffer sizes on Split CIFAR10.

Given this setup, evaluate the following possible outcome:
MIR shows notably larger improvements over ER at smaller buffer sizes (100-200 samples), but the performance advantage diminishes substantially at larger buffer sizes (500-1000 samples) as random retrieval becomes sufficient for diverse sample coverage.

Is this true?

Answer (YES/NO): NO